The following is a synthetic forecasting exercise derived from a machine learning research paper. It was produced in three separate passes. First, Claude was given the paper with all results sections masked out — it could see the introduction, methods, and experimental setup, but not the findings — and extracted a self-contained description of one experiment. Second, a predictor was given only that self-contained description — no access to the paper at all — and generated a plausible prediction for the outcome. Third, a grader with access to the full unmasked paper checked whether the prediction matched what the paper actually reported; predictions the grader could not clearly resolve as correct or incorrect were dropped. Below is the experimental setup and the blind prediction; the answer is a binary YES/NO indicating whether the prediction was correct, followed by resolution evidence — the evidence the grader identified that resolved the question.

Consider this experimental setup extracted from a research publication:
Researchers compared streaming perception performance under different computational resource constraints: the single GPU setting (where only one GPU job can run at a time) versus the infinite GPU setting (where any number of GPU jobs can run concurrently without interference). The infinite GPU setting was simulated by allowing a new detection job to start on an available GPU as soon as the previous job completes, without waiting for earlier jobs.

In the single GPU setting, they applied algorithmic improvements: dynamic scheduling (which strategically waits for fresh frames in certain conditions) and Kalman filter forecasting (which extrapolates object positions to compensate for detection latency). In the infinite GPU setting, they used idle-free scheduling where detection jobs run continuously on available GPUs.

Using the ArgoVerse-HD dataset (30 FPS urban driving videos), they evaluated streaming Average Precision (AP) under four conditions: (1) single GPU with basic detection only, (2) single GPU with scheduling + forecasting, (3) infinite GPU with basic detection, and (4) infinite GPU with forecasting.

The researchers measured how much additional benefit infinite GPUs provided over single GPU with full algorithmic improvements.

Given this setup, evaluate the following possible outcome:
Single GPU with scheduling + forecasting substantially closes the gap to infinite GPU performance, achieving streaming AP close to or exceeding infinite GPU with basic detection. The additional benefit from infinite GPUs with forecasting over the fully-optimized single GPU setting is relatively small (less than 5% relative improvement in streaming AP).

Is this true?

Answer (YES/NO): NO